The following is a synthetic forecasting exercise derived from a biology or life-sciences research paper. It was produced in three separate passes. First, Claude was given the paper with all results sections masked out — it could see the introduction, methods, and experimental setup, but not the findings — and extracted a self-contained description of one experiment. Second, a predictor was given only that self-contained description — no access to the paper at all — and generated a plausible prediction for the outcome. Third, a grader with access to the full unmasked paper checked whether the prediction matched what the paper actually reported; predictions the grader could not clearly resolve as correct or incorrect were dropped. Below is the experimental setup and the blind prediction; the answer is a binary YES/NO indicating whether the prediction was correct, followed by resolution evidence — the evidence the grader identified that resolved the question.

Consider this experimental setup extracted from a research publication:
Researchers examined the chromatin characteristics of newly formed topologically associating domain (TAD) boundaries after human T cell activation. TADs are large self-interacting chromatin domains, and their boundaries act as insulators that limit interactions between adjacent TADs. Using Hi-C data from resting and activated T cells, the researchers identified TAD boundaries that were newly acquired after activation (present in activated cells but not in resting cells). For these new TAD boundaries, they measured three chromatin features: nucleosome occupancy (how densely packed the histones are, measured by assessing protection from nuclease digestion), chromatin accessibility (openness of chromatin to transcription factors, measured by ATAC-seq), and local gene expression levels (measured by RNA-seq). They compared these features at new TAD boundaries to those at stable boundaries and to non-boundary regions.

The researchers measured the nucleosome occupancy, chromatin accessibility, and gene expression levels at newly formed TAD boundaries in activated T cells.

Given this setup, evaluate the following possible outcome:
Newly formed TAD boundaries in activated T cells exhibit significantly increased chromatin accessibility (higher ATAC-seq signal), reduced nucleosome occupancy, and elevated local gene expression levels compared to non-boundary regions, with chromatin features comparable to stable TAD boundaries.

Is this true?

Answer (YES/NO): NO